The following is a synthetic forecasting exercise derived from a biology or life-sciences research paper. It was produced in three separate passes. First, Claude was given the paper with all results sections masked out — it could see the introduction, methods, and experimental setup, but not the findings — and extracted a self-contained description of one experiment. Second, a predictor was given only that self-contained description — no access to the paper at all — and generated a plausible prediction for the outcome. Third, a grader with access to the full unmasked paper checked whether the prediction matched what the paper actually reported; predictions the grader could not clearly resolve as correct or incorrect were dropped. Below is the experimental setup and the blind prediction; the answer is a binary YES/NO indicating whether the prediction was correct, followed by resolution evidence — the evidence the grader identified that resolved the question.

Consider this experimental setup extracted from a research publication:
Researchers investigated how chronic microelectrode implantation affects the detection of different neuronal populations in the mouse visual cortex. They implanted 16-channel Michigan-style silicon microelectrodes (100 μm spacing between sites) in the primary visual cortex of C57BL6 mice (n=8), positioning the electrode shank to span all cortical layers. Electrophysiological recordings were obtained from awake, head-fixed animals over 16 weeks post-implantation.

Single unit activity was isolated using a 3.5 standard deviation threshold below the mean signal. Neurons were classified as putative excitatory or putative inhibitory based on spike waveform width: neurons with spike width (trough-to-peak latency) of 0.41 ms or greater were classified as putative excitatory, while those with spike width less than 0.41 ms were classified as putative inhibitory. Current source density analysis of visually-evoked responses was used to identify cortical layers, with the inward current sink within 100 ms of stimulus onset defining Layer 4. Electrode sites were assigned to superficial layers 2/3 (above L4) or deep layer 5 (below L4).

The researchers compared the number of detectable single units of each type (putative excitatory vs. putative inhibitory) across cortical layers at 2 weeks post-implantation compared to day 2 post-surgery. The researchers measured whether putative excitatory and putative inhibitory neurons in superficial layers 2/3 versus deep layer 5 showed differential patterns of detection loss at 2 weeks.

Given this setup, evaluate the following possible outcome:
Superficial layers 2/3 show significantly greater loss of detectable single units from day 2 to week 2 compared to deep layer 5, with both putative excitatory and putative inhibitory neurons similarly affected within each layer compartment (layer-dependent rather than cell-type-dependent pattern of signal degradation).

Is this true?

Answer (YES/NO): NO